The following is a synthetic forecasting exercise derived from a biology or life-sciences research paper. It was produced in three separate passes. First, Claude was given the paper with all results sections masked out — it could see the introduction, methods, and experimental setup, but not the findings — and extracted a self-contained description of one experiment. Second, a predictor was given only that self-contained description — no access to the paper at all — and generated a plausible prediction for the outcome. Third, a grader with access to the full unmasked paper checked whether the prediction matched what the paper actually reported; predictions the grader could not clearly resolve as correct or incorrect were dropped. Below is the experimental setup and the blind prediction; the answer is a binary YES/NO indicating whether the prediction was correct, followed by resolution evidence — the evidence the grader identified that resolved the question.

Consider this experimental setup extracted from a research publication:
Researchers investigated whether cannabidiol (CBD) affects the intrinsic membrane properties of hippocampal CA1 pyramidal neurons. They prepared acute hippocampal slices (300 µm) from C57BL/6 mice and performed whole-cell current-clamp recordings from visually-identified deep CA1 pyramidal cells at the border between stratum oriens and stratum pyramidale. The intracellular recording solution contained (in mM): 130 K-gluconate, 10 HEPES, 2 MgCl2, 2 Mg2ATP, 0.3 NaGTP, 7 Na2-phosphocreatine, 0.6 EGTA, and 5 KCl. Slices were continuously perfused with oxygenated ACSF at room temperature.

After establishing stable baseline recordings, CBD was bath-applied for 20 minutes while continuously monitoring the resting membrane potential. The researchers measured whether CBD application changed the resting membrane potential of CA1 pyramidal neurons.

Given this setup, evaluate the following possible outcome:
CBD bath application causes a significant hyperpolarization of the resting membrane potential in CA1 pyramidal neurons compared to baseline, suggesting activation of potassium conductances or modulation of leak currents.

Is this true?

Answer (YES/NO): NO